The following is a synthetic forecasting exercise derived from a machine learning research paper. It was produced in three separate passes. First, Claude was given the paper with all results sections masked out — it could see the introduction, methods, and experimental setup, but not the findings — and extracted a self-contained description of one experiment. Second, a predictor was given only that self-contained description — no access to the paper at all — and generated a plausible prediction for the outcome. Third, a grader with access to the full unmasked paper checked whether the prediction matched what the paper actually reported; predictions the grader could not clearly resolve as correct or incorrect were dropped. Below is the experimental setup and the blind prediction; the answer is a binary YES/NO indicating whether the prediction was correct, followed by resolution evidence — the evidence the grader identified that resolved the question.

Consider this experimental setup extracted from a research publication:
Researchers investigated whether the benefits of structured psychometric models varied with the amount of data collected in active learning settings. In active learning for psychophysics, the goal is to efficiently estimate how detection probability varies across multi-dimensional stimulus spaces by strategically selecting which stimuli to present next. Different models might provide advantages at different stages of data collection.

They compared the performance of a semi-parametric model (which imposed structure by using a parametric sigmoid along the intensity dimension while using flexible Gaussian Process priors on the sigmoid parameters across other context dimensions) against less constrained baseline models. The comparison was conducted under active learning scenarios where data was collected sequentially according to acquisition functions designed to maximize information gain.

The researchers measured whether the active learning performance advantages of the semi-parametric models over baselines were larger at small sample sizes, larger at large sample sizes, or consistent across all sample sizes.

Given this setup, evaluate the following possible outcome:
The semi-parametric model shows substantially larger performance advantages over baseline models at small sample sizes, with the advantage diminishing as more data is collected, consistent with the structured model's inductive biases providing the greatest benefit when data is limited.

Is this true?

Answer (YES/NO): YES